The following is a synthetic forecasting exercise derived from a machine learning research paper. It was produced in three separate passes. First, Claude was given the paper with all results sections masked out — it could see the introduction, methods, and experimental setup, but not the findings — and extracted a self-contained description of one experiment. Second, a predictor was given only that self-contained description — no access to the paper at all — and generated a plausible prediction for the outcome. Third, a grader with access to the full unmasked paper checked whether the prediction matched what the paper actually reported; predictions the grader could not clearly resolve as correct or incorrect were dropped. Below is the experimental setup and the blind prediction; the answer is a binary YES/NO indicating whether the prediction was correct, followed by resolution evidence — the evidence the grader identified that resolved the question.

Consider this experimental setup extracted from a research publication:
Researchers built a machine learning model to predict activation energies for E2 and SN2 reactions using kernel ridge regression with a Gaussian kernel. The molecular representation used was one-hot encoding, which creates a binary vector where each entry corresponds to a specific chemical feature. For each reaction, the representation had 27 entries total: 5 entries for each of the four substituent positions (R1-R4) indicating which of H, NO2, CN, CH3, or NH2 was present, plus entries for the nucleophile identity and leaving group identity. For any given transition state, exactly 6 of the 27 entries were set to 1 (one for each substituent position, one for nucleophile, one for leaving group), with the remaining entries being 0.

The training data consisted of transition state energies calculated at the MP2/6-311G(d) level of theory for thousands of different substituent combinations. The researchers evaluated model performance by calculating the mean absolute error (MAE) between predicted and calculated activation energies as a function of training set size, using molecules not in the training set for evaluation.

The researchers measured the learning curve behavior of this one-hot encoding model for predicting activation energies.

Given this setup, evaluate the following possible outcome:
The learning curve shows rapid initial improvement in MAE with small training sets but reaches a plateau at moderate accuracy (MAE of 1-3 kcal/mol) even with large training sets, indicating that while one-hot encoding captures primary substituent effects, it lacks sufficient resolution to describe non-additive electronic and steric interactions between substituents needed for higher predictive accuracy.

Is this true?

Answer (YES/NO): NO